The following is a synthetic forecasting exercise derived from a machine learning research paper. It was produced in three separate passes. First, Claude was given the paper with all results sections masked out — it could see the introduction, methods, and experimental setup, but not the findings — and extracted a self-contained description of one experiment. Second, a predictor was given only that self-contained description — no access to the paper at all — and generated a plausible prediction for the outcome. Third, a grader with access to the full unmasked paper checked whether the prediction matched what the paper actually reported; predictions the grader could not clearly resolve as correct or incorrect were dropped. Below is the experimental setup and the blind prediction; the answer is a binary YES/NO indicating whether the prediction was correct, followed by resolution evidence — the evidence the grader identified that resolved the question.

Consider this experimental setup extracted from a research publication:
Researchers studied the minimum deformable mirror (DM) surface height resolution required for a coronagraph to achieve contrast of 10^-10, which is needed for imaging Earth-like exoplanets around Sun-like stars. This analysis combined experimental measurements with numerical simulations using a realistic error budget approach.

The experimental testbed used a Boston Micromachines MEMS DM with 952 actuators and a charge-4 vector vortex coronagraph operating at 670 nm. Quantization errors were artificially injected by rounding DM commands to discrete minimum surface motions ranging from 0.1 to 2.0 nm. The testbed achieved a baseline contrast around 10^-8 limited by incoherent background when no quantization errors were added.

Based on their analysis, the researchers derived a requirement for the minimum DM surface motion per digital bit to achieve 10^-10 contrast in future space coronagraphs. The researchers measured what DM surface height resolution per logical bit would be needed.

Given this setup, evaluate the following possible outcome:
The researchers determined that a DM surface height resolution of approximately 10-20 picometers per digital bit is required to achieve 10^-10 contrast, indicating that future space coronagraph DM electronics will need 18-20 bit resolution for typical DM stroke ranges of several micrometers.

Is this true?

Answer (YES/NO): NO